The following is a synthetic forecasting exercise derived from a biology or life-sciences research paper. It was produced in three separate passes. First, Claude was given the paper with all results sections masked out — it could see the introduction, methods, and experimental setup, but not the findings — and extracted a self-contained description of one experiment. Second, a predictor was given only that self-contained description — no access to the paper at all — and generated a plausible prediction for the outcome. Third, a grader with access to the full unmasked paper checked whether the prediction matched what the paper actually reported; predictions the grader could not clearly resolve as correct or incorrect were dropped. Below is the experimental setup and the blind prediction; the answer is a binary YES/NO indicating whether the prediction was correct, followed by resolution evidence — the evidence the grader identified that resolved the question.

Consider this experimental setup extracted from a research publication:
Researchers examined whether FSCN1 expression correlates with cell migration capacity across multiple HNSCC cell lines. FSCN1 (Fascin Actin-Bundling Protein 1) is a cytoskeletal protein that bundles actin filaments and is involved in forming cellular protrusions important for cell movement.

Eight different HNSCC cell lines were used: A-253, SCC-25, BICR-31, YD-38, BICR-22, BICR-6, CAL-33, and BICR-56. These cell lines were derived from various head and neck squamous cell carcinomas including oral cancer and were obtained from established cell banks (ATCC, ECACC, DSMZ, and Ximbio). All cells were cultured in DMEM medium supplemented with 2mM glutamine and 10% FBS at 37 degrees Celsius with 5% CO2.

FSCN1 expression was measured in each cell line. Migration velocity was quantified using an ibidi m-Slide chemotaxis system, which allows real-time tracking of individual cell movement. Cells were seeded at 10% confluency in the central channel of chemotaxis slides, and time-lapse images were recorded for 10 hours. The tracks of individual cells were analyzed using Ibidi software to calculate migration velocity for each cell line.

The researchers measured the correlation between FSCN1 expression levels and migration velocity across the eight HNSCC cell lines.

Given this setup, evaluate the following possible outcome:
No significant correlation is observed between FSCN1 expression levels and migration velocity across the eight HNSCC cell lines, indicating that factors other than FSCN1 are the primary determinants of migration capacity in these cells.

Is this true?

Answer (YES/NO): NO